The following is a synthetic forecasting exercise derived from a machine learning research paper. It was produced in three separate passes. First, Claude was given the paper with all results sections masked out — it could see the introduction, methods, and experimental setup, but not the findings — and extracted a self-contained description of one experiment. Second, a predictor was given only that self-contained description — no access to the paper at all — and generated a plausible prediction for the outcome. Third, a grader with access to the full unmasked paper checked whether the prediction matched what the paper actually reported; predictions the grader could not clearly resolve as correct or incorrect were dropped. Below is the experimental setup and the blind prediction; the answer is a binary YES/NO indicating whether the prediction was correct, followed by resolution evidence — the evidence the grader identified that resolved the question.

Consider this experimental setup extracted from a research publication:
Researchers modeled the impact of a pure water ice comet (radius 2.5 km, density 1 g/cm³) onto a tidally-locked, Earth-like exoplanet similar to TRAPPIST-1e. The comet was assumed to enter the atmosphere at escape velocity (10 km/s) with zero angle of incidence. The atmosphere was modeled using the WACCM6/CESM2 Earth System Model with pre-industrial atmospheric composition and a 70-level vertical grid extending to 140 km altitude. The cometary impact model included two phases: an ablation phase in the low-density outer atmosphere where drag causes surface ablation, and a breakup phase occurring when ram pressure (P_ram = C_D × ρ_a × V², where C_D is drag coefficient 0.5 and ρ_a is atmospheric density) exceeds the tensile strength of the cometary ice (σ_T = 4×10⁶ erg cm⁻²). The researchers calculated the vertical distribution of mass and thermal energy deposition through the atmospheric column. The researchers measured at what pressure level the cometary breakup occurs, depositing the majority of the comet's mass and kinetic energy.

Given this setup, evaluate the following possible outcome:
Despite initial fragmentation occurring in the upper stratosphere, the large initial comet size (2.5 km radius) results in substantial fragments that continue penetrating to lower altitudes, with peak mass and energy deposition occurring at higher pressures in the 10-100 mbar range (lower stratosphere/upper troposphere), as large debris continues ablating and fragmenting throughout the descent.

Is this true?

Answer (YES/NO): NO